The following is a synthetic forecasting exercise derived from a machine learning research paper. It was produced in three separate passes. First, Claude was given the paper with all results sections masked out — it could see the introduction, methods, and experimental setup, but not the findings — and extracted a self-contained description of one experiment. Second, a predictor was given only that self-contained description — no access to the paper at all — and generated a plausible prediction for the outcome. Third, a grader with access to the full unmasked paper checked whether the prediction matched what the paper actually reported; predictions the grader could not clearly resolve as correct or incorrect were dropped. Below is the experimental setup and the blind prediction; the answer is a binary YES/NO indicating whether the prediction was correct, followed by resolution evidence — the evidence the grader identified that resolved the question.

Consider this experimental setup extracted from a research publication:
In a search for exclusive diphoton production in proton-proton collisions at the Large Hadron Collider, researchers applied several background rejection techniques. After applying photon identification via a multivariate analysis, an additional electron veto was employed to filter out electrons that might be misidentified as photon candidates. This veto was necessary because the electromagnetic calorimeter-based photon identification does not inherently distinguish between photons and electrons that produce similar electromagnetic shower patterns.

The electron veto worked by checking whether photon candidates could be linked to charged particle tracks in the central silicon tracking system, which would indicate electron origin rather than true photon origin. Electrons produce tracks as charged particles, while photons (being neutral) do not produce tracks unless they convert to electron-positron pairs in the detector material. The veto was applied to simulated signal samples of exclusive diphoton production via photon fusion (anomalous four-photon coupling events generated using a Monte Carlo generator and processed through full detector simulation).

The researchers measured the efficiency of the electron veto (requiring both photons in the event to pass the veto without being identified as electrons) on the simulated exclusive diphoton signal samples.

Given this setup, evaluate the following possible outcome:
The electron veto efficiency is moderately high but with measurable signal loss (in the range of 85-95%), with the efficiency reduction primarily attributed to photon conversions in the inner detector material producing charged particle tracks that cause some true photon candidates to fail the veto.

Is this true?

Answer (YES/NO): NO